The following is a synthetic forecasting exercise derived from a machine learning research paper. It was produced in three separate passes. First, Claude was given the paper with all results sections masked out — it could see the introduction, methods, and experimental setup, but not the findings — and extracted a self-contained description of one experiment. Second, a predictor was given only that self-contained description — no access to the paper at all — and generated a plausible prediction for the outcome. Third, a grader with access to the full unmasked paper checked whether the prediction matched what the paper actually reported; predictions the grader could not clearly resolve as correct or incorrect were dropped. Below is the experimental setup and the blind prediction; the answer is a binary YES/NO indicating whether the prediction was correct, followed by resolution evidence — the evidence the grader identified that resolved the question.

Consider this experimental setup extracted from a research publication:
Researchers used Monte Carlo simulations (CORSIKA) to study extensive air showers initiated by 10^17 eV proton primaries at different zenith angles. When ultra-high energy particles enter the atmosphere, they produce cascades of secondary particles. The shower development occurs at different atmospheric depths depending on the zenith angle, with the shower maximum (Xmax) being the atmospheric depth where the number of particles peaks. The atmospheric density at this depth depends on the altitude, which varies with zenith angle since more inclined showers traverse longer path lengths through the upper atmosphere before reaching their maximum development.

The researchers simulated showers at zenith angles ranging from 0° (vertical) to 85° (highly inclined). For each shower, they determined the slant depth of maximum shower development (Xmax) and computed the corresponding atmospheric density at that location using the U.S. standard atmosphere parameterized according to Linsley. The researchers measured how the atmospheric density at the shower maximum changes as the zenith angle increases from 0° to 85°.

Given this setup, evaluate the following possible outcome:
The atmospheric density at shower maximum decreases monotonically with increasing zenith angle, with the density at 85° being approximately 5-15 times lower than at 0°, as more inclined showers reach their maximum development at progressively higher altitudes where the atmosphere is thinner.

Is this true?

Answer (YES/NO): YES